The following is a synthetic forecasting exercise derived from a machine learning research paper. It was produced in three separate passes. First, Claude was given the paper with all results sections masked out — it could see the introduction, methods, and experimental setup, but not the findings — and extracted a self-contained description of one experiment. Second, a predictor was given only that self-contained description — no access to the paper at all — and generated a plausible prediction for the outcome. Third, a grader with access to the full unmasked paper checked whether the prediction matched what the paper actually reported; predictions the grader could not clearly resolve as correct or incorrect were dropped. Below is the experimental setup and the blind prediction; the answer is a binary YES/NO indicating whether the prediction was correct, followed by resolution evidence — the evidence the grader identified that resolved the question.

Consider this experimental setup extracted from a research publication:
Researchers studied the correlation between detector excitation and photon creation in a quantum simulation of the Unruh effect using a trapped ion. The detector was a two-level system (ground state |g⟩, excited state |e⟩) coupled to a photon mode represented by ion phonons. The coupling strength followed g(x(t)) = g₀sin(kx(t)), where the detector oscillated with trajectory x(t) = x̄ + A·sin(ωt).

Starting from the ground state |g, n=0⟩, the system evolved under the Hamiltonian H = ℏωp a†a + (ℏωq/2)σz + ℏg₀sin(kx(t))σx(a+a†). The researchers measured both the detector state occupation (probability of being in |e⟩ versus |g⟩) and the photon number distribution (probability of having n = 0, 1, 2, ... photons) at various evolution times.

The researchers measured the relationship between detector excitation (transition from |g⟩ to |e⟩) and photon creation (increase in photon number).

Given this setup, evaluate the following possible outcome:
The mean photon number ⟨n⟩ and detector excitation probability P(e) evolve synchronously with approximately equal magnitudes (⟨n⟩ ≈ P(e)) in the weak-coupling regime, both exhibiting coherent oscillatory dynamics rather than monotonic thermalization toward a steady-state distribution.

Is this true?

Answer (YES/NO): YES